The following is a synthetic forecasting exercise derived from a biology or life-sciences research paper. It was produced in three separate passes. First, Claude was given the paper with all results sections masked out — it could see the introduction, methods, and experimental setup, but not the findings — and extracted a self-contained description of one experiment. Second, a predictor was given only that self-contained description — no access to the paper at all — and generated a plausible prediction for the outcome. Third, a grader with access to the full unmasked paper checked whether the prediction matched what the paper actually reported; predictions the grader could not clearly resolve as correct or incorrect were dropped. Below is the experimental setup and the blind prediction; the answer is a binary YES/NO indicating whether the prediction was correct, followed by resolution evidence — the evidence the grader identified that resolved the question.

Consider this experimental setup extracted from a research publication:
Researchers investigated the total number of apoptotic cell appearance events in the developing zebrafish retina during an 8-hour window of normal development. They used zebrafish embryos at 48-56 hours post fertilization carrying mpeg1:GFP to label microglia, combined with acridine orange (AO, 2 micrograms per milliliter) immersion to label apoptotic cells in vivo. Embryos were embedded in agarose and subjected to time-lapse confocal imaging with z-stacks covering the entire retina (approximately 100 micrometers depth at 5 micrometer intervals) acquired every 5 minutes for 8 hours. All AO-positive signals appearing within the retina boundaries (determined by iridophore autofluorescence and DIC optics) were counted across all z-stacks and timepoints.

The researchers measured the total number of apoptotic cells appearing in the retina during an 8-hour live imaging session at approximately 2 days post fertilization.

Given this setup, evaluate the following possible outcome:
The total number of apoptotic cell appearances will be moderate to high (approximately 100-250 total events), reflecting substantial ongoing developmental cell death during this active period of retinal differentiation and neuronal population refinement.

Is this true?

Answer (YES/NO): NO